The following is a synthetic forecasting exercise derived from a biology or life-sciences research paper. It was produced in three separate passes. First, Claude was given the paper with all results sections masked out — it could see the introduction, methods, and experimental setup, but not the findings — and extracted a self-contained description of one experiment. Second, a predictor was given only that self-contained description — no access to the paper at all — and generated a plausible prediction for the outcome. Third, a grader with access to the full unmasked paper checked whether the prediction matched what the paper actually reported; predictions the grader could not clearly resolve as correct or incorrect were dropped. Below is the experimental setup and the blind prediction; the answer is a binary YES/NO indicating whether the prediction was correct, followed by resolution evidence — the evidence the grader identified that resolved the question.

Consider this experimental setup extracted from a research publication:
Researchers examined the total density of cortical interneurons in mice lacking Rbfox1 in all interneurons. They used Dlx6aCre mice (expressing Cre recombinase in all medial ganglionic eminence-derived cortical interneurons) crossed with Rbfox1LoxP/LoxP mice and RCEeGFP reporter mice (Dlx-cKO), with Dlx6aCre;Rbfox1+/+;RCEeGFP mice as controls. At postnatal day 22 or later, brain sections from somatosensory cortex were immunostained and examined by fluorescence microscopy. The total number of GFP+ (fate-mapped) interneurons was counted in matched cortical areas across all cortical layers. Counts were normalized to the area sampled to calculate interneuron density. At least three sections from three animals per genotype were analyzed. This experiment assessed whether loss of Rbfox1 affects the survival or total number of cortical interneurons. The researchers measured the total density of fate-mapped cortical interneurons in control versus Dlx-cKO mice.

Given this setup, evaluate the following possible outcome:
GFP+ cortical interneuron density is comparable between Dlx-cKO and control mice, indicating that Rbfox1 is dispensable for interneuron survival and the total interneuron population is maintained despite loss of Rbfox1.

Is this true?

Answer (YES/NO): NO